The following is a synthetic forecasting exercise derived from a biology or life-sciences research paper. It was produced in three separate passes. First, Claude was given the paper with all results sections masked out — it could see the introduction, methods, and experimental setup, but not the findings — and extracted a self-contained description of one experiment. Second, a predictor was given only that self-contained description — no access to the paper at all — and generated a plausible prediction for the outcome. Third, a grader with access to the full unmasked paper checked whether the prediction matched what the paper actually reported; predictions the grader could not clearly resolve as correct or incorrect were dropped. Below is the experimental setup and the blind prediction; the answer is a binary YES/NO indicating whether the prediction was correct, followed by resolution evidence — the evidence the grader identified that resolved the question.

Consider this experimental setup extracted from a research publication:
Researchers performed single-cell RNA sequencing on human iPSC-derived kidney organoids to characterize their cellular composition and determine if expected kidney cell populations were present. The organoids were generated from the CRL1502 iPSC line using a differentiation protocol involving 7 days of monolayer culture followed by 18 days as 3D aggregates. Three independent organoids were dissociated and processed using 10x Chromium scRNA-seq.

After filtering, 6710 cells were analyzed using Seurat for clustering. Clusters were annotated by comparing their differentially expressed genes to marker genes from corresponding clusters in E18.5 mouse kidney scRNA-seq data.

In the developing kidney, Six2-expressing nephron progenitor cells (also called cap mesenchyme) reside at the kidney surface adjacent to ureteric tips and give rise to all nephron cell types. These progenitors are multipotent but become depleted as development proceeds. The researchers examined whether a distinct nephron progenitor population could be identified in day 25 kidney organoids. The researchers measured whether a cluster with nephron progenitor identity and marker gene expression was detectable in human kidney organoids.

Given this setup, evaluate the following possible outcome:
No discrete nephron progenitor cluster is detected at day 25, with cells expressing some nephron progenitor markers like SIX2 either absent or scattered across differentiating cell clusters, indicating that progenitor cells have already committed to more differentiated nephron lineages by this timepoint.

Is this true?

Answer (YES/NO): NO